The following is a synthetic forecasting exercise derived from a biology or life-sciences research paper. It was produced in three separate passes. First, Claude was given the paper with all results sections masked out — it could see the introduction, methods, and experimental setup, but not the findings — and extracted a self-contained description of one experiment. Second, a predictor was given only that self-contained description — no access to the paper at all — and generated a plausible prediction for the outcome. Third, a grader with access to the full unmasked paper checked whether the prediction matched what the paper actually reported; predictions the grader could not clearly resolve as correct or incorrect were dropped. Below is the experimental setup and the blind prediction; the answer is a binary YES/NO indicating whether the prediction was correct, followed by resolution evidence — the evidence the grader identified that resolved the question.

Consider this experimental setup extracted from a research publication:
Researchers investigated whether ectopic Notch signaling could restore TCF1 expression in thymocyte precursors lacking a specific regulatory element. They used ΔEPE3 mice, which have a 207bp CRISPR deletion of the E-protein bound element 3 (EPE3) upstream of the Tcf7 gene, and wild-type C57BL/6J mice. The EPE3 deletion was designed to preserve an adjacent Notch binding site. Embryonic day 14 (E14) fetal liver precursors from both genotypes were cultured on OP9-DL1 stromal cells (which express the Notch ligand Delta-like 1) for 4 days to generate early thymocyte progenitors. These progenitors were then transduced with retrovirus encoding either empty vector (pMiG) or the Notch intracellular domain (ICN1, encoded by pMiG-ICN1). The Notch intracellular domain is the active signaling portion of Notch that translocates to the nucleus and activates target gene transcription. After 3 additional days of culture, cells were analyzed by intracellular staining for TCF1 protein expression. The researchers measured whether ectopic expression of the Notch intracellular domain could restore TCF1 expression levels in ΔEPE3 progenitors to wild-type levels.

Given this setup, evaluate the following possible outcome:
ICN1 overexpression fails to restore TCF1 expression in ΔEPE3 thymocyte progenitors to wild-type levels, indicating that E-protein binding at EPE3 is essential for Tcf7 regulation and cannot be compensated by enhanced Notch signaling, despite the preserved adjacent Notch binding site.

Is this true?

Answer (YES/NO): YES